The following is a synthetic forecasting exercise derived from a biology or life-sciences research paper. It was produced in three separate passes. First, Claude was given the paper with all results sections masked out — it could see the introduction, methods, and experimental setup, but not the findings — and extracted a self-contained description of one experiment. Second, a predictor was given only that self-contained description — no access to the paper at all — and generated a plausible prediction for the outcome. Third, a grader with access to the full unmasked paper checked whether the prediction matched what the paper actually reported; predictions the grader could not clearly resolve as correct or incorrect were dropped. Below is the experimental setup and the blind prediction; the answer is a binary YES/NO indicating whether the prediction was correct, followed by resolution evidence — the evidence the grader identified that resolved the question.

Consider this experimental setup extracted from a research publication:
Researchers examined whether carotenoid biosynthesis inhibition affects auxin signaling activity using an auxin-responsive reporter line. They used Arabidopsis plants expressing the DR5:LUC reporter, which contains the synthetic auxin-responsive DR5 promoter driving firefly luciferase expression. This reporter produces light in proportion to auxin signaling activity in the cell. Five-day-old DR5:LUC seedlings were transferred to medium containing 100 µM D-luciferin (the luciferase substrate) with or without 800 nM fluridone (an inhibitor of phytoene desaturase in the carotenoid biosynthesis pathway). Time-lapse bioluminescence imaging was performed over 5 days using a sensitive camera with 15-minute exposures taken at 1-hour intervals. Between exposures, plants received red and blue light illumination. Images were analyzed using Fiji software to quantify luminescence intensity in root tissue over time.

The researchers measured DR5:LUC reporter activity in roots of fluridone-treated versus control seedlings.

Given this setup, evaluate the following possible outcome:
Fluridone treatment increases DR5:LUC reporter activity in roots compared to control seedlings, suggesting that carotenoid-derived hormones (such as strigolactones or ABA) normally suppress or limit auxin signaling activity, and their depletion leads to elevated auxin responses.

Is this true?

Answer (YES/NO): NO